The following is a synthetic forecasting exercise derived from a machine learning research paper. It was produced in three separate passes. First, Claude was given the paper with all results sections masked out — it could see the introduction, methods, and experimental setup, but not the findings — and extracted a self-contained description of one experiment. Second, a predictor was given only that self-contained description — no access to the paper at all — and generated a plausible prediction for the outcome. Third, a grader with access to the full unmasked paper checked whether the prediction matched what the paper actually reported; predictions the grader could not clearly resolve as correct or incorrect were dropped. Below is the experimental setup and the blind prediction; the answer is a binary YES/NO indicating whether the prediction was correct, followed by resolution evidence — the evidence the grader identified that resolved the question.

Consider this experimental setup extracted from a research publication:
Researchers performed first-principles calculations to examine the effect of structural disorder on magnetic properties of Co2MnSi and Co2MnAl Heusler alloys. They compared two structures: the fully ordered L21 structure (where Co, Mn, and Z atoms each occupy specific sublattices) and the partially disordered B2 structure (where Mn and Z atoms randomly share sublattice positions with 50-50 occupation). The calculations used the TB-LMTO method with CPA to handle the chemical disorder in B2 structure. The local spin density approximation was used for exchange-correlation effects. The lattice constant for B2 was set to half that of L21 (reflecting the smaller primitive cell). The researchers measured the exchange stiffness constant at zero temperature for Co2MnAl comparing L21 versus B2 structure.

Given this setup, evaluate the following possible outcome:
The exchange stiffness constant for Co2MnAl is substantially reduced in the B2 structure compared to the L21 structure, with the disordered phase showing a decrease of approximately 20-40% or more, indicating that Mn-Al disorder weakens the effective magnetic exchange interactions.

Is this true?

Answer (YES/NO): NO